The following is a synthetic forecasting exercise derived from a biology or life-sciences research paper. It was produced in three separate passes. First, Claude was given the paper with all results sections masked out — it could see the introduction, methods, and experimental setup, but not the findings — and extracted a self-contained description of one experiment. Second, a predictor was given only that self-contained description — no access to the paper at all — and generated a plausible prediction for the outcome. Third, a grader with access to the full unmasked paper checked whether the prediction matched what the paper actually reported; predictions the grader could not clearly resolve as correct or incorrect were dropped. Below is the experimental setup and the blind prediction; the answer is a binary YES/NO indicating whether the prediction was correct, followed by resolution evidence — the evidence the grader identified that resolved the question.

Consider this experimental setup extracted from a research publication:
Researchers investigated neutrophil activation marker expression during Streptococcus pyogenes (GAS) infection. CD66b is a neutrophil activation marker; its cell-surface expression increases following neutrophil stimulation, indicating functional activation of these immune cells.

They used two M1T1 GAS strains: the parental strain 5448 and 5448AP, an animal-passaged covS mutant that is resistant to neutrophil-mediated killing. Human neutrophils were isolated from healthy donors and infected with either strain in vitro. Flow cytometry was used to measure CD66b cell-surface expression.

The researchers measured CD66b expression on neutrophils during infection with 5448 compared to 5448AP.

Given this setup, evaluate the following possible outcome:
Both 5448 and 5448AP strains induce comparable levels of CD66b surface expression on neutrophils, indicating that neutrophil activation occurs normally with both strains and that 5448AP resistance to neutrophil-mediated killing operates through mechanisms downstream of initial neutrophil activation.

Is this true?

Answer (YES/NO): YES